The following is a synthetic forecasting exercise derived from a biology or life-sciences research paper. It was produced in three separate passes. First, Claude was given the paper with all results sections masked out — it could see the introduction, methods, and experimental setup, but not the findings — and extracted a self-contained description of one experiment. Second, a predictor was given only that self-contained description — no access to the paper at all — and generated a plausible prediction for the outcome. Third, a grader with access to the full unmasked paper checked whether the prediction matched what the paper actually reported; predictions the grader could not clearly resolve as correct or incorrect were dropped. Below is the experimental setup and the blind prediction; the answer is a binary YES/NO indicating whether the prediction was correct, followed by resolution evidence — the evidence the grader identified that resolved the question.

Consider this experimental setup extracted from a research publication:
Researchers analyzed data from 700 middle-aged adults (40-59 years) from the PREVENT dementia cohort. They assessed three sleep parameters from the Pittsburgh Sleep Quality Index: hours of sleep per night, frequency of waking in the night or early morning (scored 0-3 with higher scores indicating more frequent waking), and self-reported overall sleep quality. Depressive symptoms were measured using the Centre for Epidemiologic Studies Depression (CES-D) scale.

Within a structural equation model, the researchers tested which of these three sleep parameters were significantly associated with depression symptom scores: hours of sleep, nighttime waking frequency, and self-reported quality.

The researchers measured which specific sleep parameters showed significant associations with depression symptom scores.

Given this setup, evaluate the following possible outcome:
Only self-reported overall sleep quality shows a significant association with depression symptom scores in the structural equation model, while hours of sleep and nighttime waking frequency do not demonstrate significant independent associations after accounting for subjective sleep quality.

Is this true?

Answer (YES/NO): NO